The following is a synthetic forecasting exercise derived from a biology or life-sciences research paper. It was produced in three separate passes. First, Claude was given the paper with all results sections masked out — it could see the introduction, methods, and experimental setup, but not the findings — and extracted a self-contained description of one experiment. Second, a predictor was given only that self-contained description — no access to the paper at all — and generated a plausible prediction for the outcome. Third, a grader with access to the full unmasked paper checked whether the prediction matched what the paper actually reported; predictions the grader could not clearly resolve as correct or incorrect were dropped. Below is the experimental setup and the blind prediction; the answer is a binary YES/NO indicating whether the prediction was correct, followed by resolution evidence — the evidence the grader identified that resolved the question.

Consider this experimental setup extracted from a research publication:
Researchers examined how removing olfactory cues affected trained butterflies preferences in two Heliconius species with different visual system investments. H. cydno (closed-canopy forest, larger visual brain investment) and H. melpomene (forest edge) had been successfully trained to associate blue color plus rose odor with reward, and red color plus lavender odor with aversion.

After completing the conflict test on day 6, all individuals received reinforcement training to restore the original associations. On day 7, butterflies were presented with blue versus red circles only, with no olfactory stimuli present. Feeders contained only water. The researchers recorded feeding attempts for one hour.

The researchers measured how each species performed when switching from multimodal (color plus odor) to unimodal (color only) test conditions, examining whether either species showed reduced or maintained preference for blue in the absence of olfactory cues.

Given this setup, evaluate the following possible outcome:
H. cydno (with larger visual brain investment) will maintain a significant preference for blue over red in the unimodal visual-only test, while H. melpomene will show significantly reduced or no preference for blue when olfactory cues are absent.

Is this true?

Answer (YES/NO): YES